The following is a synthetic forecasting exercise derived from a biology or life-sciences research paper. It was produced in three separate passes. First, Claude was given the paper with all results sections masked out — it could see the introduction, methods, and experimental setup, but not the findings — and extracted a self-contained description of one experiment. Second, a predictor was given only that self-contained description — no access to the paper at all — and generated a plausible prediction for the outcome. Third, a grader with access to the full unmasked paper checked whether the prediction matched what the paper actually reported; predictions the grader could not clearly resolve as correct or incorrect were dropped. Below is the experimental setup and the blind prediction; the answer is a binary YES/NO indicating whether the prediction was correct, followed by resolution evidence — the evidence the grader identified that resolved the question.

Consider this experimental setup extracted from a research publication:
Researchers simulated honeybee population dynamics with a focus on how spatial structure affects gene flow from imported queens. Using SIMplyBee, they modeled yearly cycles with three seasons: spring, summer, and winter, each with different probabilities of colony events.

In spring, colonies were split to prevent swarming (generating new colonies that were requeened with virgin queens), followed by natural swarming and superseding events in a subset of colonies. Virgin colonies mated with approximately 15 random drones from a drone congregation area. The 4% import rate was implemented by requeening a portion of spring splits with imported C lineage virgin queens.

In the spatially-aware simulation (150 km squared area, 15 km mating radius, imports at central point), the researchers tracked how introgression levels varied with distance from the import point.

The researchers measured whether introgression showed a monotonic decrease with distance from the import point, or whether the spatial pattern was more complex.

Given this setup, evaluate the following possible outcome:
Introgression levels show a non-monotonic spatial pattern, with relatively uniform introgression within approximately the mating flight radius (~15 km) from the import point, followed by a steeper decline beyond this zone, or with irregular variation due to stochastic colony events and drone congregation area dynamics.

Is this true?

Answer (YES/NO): NO